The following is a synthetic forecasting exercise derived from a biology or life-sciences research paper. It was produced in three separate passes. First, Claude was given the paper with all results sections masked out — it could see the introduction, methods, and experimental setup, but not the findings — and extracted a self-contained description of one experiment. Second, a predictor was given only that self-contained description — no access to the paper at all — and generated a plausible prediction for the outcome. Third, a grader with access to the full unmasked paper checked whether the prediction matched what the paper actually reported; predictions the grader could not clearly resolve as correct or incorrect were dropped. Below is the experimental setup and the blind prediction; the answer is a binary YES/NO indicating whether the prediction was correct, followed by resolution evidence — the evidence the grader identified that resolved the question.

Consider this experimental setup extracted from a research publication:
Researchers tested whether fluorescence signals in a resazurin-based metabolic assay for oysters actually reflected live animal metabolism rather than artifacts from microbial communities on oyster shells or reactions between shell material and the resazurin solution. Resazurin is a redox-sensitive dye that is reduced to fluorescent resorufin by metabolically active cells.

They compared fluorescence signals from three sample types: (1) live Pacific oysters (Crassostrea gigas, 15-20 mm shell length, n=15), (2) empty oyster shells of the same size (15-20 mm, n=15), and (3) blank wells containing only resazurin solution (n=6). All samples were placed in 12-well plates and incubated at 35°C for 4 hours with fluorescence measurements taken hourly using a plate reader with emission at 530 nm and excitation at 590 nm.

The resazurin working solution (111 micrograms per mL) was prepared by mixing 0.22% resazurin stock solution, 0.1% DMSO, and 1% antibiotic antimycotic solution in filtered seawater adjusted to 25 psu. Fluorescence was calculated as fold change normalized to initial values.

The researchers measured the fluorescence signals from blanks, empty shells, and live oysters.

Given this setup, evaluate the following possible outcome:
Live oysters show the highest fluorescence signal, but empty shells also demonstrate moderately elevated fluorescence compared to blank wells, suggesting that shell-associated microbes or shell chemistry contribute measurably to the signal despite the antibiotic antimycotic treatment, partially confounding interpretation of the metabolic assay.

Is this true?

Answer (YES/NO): NO